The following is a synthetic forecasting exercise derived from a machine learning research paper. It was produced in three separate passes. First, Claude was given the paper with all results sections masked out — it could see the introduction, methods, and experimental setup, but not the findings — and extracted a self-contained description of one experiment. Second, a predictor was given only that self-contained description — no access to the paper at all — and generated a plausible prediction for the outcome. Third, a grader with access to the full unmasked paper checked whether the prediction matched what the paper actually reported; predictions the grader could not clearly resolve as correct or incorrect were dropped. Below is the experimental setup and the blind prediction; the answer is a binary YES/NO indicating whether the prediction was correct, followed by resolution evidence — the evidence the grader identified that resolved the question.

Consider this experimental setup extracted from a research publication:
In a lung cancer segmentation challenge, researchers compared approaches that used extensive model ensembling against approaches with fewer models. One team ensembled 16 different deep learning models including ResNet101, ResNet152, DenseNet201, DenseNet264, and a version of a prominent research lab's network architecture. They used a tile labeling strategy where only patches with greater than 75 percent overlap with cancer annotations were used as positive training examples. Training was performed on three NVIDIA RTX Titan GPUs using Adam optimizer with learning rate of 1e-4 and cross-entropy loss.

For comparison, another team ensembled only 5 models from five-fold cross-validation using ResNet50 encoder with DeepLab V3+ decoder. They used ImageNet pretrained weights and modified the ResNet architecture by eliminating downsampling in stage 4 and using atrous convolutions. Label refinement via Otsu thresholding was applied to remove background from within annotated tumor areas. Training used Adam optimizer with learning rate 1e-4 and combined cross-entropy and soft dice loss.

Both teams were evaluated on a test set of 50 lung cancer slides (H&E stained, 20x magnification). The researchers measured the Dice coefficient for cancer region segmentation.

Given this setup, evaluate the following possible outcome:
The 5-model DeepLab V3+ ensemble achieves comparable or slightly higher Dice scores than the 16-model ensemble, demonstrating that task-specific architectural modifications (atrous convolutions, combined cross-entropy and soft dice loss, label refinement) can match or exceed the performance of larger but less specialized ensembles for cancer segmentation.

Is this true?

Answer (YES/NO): NO